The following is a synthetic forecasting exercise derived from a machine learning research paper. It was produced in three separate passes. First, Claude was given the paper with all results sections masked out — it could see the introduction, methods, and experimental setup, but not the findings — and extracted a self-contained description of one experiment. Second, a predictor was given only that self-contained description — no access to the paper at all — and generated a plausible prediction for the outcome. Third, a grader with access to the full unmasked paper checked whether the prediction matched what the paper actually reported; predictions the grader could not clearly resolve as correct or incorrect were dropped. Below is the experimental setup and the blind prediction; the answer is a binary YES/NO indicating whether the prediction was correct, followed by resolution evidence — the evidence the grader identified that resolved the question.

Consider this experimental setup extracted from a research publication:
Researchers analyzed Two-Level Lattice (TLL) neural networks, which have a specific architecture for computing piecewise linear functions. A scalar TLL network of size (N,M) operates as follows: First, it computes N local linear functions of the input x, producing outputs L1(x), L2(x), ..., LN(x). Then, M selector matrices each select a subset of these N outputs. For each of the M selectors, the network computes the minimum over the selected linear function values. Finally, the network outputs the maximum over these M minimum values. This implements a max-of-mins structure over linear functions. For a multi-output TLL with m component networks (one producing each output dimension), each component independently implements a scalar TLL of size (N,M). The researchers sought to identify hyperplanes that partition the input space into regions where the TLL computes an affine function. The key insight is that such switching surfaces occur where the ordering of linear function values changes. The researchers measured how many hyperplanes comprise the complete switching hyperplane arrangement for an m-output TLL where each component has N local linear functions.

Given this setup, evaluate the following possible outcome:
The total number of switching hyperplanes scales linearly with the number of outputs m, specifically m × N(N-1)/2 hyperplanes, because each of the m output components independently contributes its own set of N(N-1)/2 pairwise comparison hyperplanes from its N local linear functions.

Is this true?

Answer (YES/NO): NO